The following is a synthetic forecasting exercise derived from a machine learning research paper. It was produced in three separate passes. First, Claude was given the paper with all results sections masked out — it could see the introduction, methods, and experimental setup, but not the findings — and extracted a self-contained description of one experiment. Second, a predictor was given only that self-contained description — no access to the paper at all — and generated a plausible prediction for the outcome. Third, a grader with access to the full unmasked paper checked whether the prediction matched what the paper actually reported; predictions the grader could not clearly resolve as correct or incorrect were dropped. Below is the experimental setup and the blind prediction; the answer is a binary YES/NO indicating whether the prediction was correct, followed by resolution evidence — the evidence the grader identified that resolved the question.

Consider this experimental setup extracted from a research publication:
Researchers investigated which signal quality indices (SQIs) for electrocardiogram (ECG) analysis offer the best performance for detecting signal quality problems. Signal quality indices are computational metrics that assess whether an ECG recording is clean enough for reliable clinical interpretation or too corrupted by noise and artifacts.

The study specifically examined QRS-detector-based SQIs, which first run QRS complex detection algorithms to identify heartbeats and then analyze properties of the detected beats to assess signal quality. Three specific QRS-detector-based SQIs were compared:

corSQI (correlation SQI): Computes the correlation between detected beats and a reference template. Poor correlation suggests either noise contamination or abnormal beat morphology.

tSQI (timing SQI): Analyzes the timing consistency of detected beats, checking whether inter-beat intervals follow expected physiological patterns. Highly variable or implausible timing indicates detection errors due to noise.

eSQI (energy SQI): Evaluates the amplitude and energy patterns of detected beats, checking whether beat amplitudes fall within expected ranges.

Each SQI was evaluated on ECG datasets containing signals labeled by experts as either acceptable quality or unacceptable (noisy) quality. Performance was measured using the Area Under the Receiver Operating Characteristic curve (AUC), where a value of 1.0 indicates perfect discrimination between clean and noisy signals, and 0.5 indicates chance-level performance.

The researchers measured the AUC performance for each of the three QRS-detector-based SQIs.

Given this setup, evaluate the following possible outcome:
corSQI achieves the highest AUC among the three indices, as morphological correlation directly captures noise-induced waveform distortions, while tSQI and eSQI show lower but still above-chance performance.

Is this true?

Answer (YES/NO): NO